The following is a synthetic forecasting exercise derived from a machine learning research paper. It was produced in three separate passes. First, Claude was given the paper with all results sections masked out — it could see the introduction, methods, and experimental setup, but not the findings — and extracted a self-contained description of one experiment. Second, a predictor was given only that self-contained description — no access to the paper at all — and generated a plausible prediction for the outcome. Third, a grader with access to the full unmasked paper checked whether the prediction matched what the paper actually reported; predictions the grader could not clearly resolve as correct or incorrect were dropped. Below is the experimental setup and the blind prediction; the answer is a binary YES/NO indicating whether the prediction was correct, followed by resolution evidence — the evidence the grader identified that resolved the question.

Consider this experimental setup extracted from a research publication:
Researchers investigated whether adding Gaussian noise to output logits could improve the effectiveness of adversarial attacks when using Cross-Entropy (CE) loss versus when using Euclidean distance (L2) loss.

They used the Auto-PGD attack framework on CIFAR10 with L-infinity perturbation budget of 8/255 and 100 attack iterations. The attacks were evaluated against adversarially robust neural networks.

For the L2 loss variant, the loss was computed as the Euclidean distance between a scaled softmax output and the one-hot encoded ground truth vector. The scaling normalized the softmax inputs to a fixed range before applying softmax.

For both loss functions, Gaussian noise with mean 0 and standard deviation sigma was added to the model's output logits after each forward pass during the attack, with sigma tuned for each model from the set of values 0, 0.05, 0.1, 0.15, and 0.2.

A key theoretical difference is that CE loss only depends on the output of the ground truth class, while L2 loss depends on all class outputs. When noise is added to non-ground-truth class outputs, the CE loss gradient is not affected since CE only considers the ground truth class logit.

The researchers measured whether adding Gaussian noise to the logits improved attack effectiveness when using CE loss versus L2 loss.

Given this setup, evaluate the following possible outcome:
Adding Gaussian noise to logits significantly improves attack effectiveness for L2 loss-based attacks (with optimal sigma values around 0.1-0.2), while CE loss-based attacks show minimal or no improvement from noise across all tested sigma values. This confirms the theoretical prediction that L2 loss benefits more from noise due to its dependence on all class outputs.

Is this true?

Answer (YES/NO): NO